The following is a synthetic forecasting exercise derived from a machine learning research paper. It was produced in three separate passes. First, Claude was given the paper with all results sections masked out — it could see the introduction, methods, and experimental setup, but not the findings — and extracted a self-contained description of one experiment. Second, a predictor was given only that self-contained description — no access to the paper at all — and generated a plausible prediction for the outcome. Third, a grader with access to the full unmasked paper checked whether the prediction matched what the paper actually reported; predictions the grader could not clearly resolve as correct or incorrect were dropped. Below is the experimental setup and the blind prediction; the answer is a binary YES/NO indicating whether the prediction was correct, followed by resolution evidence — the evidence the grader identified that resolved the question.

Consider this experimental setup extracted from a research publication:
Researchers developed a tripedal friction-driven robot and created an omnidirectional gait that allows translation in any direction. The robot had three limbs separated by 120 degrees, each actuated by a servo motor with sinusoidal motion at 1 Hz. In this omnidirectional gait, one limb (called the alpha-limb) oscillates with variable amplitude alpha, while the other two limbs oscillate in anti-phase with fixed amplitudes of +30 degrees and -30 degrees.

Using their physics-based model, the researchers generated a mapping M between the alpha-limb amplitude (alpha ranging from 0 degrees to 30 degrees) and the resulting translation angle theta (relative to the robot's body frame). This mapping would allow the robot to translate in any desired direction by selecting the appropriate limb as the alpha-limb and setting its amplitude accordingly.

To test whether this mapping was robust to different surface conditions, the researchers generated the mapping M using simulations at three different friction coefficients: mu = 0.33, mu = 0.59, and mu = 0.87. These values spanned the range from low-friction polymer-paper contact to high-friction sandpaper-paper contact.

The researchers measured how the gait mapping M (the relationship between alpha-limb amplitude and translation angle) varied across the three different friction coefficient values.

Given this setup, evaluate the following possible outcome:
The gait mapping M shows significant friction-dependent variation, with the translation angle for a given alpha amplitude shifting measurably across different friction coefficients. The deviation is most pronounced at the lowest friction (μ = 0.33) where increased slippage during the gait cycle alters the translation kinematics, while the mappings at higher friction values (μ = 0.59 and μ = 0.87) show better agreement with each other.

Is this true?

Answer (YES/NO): NO